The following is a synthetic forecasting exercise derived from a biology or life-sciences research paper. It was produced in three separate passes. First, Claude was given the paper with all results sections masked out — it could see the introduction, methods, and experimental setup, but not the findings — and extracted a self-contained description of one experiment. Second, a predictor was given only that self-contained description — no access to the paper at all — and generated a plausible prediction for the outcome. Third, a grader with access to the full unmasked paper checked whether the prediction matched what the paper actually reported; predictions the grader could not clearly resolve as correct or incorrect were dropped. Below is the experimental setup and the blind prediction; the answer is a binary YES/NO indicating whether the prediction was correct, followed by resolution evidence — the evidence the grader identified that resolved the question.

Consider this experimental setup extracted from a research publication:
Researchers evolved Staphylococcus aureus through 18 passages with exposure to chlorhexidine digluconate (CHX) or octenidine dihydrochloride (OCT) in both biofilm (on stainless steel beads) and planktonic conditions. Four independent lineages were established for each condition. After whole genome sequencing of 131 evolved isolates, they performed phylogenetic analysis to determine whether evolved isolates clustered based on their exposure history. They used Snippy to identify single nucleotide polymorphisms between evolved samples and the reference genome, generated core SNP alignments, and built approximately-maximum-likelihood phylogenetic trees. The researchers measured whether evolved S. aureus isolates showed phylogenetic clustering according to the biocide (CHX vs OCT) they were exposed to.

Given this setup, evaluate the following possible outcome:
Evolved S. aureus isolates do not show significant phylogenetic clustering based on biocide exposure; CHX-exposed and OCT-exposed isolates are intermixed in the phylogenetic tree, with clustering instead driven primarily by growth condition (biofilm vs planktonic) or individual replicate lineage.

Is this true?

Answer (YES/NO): NO